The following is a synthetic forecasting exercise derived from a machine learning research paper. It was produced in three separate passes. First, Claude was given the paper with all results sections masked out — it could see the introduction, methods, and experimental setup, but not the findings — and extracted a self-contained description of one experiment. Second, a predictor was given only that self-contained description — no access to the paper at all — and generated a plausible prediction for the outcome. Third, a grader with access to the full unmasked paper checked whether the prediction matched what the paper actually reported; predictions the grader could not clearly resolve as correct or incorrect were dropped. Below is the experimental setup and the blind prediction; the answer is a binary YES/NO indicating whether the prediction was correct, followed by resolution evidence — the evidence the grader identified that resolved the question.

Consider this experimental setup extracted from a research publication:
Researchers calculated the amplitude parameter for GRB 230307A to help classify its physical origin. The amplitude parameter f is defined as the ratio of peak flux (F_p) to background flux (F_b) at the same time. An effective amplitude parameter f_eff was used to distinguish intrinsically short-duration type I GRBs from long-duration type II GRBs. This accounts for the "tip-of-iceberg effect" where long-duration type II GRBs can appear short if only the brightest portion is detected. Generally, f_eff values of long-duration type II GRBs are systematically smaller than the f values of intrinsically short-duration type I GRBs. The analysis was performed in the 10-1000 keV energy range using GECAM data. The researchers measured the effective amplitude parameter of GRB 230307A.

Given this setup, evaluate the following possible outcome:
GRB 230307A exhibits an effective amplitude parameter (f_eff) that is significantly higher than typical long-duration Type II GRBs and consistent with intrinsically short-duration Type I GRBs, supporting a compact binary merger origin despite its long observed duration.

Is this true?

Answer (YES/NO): NO